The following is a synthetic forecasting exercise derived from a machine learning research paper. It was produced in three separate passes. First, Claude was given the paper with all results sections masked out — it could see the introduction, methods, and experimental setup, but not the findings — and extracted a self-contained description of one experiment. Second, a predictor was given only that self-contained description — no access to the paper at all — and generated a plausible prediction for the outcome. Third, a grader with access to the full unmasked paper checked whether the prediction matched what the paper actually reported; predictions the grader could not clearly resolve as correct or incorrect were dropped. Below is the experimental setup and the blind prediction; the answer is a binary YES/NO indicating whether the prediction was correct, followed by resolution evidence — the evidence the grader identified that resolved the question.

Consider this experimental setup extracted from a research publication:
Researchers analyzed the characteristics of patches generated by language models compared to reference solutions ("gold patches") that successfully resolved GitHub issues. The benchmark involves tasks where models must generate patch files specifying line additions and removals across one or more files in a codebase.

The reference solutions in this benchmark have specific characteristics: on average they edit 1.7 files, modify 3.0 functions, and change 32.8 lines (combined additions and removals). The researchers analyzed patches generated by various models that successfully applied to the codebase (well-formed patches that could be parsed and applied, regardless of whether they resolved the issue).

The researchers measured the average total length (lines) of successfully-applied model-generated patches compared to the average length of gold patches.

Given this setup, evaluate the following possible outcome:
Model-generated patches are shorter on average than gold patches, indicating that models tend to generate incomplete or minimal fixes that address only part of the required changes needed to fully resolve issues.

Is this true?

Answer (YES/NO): YES